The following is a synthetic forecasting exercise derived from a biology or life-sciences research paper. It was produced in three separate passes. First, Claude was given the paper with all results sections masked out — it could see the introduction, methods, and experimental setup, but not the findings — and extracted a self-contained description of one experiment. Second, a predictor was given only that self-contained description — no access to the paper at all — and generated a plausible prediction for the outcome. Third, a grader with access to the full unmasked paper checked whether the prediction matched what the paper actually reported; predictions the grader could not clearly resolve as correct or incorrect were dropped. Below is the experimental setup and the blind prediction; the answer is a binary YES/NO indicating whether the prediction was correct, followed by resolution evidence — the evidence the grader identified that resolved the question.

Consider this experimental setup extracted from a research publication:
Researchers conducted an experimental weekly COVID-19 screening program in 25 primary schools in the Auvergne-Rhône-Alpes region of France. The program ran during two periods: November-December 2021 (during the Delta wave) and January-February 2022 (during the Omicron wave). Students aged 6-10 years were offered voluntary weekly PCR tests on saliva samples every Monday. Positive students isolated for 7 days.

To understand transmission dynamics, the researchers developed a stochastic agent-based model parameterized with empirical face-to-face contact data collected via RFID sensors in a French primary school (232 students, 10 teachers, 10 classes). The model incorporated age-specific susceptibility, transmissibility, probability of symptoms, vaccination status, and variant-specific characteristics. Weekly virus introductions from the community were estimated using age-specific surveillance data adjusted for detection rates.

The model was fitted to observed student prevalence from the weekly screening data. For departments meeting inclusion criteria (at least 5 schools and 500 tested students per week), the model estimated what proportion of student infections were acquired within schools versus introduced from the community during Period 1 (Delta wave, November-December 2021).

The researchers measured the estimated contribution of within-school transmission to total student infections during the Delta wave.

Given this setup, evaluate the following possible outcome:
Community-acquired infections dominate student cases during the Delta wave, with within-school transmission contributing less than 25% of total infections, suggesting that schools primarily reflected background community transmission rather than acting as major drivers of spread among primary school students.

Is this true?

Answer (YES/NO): NO